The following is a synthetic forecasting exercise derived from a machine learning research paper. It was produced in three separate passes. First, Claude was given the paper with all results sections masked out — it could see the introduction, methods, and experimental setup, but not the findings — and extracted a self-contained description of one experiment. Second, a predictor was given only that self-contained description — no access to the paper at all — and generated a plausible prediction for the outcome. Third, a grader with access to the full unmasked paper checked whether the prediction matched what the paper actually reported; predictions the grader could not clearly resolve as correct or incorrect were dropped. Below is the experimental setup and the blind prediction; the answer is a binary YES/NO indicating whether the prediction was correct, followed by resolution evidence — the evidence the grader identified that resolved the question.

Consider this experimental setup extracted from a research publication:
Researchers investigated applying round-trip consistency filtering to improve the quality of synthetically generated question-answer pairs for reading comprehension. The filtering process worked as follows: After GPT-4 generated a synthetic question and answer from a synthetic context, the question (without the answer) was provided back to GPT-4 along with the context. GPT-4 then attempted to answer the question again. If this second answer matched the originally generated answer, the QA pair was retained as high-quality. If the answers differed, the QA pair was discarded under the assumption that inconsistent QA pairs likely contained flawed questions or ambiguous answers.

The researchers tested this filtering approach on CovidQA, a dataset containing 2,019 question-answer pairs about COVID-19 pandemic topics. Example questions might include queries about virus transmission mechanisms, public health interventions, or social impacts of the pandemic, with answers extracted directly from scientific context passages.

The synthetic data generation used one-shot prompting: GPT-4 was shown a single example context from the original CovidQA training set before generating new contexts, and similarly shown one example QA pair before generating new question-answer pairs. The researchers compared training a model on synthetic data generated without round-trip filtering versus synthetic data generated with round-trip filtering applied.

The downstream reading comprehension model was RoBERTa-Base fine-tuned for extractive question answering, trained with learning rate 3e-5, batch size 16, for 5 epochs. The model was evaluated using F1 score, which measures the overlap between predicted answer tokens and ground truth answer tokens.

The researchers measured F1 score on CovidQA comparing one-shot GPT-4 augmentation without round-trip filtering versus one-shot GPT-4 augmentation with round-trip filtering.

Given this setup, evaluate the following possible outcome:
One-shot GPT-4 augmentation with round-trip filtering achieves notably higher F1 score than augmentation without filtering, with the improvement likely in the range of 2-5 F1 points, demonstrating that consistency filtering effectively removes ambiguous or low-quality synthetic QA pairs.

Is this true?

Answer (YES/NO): NO